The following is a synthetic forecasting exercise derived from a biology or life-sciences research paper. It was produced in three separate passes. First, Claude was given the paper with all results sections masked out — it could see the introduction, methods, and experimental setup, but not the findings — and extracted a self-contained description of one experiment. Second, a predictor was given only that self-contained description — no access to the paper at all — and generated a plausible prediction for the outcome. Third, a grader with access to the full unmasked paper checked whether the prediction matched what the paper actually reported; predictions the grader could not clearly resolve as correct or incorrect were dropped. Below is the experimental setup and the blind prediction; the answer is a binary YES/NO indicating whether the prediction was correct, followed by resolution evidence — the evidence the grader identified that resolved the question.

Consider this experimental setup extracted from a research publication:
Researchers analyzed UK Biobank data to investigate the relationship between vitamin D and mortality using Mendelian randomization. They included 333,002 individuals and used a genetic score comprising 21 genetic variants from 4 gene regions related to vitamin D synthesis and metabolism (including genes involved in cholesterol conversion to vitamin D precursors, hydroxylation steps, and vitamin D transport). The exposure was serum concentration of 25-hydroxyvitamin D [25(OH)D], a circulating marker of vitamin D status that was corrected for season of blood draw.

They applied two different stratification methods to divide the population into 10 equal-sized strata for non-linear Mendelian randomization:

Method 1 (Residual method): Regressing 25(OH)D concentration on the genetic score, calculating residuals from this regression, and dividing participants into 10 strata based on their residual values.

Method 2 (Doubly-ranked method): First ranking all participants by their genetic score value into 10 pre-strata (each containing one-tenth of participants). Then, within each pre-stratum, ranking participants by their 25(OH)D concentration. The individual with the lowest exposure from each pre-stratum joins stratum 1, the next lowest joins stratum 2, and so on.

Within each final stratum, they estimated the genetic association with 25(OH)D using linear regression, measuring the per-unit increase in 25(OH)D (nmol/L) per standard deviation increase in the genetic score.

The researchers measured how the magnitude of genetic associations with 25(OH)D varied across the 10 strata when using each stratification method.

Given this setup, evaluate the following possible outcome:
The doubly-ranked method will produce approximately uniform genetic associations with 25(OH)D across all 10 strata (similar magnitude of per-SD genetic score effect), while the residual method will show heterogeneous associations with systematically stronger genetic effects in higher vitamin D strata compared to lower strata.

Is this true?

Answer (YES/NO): NO